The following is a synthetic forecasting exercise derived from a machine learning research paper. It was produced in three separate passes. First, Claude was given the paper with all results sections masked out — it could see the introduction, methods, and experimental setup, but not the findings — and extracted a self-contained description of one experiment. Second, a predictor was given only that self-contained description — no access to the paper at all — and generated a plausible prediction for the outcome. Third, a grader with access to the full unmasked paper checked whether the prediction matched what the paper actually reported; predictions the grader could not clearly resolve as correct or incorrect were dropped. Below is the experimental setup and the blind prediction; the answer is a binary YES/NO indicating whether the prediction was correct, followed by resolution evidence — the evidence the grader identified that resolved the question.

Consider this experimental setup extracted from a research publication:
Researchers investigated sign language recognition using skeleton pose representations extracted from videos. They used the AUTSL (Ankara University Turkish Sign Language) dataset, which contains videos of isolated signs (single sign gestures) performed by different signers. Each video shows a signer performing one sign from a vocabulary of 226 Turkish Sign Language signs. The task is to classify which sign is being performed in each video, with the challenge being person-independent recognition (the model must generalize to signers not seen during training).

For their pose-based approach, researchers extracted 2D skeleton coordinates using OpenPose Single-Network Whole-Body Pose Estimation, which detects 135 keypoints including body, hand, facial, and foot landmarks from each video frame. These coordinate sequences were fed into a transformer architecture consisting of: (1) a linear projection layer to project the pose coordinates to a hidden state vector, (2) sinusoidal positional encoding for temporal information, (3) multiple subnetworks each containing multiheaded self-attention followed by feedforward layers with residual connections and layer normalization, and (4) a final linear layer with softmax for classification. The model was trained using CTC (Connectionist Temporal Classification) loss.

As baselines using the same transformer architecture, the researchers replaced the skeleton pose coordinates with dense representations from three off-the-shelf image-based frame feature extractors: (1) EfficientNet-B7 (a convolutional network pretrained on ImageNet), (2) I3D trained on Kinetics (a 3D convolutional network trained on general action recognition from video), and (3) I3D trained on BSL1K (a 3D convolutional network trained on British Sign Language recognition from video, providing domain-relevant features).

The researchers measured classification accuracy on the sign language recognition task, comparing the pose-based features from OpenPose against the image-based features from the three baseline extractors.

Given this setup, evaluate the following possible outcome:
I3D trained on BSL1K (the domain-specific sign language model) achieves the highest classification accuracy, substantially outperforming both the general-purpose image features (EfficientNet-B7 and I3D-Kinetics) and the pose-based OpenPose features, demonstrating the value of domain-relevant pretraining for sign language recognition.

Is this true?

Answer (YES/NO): NO